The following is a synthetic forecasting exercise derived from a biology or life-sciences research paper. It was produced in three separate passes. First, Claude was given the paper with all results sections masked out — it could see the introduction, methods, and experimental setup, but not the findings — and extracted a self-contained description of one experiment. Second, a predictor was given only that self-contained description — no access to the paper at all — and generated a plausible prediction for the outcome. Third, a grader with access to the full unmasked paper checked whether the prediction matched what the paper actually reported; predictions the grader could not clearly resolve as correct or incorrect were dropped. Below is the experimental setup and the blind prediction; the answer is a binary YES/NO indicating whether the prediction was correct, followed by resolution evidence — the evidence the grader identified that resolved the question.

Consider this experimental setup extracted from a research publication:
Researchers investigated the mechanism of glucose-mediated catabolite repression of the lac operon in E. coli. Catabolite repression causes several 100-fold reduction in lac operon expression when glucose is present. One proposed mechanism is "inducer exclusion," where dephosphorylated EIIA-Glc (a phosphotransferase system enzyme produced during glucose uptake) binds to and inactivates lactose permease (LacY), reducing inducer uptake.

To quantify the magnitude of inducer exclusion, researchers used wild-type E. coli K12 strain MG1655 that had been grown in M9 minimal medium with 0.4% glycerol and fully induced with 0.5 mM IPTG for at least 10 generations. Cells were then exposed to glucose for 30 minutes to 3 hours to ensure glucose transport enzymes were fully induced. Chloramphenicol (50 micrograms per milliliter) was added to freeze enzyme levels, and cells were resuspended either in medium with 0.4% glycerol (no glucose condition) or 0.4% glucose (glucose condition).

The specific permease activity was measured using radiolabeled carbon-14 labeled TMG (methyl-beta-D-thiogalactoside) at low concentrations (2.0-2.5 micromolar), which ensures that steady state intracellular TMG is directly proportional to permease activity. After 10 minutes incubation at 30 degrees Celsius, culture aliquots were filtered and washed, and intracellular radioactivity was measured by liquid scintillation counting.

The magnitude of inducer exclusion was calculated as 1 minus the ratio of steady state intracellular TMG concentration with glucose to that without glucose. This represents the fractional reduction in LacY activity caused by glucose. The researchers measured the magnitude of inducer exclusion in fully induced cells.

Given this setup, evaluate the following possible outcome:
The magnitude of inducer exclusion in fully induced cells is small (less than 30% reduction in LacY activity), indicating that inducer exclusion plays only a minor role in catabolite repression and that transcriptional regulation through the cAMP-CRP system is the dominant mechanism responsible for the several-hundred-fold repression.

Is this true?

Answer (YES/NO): NO